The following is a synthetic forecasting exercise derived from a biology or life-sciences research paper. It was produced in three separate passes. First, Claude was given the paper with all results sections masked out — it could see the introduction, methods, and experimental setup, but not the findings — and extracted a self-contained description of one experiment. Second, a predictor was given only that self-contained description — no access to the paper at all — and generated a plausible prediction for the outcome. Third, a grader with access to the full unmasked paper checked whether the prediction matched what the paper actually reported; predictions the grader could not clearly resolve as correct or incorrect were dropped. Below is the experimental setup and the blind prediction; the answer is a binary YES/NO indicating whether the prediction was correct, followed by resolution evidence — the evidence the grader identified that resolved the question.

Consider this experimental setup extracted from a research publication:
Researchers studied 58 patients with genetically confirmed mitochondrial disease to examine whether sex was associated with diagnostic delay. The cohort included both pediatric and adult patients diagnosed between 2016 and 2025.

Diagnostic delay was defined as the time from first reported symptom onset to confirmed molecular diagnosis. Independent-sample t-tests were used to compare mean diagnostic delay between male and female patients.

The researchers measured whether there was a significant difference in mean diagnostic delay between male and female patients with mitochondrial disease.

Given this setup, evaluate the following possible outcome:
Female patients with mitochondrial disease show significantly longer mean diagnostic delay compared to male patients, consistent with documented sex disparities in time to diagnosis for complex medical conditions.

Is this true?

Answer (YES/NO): NO